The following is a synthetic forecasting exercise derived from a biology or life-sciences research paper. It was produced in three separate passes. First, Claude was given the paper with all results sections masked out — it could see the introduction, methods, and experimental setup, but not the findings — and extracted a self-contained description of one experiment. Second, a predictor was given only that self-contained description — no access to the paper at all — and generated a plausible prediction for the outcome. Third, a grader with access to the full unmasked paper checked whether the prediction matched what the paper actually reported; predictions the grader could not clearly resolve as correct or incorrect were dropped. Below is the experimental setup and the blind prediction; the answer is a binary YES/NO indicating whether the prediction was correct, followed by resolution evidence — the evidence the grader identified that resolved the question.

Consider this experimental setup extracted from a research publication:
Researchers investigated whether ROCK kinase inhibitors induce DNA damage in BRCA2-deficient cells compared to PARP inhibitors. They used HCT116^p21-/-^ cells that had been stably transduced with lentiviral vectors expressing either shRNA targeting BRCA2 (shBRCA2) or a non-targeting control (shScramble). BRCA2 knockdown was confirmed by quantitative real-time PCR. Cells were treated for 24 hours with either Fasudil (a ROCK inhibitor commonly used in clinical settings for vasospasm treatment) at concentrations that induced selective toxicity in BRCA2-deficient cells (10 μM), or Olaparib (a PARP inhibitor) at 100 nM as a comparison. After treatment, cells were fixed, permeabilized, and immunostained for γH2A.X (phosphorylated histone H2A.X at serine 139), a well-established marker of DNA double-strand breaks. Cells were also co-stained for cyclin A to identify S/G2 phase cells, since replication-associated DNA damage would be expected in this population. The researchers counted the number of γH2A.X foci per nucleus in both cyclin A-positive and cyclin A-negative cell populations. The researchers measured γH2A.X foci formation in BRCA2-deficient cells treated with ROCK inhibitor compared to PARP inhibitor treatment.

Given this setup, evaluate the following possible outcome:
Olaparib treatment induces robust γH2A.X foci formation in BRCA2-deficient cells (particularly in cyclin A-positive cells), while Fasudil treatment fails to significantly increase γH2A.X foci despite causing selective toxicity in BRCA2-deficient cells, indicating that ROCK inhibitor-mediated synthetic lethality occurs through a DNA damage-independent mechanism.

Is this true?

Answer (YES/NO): YES